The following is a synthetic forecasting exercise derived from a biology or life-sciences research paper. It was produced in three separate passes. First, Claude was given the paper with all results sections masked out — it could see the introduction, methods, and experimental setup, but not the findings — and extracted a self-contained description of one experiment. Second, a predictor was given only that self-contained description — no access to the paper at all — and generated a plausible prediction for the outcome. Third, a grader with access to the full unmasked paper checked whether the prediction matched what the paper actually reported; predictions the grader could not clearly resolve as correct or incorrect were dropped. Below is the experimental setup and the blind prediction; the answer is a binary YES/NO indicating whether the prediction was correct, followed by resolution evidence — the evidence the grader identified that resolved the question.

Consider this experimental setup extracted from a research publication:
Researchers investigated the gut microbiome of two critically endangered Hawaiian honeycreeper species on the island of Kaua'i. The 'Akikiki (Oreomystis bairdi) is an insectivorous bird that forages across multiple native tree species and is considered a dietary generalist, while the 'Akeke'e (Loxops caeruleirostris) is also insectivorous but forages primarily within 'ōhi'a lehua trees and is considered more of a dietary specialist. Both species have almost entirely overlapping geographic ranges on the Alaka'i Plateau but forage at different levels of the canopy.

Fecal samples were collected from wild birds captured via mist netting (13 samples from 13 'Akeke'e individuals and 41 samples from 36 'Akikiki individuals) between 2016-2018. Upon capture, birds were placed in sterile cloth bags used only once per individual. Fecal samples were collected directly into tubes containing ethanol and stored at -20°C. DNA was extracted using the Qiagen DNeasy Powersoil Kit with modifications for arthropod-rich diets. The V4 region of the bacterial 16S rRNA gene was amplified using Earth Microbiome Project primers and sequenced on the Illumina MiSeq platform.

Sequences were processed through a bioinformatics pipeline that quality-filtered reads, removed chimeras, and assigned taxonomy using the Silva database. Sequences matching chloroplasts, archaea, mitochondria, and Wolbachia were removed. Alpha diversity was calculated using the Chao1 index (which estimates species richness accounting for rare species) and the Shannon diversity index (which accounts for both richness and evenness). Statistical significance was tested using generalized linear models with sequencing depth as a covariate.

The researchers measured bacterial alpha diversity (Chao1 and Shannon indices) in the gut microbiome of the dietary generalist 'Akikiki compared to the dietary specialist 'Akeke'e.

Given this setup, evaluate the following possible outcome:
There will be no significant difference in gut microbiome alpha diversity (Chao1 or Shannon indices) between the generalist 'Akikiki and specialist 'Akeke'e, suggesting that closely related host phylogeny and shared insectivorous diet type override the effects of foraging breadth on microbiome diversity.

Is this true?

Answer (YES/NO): NO